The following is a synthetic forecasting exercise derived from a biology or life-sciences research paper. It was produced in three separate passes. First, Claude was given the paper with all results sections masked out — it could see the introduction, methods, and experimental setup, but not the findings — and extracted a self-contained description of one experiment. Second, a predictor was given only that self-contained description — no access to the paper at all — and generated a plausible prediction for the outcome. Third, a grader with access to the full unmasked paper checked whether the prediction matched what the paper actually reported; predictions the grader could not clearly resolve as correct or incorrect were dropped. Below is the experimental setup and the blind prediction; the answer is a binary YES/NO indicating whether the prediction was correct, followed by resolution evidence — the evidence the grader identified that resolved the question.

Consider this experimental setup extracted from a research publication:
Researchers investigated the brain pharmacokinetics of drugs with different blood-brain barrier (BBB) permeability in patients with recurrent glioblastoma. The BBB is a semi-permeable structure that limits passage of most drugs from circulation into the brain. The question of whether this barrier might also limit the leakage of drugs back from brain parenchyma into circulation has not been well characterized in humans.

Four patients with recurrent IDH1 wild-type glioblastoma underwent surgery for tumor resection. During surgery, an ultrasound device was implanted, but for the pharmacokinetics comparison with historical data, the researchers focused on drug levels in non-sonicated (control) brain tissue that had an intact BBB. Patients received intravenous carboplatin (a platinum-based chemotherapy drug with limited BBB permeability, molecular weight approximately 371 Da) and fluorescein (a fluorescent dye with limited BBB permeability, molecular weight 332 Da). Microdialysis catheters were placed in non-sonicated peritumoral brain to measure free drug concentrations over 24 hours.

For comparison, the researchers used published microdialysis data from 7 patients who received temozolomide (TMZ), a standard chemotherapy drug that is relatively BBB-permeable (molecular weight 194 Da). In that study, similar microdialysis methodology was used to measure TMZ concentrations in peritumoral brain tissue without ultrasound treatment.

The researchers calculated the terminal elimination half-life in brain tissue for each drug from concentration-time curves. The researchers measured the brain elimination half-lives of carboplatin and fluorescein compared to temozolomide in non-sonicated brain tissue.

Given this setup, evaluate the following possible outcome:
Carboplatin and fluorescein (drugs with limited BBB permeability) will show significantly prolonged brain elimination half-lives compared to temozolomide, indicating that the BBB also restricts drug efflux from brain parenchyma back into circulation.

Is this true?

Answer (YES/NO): NO